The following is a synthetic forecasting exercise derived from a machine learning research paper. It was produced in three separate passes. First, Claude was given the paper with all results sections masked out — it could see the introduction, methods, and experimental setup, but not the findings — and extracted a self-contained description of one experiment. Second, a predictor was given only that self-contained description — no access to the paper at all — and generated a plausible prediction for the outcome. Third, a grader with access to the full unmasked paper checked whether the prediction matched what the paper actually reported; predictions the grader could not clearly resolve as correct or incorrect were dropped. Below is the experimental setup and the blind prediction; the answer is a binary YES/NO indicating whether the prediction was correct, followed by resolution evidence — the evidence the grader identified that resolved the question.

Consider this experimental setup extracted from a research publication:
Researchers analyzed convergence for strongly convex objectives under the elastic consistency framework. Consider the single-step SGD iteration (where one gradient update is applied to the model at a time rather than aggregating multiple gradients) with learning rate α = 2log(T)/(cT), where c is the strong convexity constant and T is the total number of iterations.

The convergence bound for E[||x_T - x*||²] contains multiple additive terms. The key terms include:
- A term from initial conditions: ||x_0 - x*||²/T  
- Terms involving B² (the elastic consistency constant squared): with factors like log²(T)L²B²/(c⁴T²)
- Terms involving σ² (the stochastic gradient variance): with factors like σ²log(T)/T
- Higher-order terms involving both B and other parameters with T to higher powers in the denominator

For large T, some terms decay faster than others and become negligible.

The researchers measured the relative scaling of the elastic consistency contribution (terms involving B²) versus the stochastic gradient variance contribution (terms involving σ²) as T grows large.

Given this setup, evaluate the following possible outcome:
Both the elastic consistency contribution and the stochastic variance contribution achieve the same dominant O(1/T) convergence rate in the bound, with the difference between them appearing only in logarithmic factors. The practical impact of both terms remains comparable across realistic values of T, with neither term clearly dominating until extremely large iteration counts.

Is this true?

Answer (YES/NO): NO